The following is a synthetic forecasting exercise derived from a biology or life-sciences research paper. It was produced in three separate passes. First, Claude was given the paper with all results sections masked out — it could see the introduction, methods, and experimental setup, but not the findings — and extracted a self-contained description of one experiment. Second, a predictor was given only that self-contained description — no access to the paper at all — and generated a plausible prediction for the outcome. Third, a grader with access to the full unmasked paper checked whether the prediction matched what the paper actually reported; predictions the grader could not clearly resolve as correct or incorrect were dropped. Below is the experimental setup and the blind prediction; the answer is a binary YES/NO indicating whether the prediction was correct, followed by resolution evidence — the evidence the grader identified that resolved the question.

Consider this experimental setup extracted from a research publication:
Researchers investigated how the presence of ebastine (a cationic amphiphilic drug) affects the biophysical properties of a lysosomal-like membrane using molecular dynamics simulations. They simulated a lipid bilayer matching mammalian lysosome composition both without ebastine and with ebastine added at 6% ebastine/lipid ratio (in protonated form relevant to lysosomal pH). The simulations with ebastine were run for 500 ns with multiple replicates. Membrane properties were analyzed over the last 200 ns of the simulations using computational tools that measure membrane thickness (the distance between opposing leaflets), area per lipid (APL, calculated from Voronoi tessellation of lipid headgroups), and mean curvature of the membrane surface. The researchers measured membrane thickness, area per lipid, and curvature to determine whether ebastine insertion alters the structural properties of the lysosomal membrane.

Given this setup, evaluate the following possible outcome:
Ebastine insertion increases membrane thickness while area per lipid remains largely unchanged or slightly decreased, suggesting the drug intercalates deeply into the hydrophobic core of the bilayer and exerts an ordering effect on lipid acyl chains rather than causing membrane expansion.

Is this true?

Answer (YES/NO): NO